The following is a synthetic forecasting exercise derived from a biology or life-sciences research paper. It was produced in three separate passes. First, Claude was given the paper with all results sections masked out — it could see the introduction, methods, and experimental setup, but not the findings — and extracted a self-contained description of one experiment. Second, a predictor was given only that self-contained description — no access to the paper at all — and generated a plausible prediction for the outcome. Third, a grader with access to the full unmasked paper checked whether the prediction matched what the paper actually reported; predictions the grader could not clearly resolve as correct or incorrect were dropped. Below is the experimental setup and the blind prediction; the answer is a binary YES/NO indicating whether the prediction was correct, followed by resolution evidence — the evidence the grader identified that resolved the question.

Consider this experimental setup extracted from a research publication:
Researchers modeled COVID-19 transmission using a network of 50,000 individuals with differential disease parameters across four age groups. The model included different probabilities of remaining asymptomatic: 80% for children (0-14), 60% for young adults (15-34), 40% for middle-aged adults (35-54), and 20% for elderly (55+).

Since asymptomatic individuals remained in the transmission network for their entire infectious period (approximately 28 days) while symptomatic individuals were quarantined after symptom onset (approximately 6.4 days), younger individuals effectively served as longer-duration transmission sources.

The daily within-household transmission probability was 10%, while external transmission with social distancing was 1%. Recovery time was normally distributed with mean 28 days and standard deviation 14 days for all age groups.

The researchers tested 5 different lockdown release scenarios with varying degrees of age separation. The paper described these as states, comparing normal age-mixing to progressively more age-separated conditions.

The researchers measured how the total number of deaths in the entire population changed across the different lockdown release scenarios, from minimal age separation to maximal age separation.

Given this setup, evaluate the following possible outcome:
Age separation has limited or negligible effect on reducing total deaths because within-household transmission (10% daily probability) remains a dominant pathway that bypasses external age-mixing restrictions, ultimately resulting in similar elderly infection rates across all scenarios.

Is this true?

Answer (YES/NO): NO